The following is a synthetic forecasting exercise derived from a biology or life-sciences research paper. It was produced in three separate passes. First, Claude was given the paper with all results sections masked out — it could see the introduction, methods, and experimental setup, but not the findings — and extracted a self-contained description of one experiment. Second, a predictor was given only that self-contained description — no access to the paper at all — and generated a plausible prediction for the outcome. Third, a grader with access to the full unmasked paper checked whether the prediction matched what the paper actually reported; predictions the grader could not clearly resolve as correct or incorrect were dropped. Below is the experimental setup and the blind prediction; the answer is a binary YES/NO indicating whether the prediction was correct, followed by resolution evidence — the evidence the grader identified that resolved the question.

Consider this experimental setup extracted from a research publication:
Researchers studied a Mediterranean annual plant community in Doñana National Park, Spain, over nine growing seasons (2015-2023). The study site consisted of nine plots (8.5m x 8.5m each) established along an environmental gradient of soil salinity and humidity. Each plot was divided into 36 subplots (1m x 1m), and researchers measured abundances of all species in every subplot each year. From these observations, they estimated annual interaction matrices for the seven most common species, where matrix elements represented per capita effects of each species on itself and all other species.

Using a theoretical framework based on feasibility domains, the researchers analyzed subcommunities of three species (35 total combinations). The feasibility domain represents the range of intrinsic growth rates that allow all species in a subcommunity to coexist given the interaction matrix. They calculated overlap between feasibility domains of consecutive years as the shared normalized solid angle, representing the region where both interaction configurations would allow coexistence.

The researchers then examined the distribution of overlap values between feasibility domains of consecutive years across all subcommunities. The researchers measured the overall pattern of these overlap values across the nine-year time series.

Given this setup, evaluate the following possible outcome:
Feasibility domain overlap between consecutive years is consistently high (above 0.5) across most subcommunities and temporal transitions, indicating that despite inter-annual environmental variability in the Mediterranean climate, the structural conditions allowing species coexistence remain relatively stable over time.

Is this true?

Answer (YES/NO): YES